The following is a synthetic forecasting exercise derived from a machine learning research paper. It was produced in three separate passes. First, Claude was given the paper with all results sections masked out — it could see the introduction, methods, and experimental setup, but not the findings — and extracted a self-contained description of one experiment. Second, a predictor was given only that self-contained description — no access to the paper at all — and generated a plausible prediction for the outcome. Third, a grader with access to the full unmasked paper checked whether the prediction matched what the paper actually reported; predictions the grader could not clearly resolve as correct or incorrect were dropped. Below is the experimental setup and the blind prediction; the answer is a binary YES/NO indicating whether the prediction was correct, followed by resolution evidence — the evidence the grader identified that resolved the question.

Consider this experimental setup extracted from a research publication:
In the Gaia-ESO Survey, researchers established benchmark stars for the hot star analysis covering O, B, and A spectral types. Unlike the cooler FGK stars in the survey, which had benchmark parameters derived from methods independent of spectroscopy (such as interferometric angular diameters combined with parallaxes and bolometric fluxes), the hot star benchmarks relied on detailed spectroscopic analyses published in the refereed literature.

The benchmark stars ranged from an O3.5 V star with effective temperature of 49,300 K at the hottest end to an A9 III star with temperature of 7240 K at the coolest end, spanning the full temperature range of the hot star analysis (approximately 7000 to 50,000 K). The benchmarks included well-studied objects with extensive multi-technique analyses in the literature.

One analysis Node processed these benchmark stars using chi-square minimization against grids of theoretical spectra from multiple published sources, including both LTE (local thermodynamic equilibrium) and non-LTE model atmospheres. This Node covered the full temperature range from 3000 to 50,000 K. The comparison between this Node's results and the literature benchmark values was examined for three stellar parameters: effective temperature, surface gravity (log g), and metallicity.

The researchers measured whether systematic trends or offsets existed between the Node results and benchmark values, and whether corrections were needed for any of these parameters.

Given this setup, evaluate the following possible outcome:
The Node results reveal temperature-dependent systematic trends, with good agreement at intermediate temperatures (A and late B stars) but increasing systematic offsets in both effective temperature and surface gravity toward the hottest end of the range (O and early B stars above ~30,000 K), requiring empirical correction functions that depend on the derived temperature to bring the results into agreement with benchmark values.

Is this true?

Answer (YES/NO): NO